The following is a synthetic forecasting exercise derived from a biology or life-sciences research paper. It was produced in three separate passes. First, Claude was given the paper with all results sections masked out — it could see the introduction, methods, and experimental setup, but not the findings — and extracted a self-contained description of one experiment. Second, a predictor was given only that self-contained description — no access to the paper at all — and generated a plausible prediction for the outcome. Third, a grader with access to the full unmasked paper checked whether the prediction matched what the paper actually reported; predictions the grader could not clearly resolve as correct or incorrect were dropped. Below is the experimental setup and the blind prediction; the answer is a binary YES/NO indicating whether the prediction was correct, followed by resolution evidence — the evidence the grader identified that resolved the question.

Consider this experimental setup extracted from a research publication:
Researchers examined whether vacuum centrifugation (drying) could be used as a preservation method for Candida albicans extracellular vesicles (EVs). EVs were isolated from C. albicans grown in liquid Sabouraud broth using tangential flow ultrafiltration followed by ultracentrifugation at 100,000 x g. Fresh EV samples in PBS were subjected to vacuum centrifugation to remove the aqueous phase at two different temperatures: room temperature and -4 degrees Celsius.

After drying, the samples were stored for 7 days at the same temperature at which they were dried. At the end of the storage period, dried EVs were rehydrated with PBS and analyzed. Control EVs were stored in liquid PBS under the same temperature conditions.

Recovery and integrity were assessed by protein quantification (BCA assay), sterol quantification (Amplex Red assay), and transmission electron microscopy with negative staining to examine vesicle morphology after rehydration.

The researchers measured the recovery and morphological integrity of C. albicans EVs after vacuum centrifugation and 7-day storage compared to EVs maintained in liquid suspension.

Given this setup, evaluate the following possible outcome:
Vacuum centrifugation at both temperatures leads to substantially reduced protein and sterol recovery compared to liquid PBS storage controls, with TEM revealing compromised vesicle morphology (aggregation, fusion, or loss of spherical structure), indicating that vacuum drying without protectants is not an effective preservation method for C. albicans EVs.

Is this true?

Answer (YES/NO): NO